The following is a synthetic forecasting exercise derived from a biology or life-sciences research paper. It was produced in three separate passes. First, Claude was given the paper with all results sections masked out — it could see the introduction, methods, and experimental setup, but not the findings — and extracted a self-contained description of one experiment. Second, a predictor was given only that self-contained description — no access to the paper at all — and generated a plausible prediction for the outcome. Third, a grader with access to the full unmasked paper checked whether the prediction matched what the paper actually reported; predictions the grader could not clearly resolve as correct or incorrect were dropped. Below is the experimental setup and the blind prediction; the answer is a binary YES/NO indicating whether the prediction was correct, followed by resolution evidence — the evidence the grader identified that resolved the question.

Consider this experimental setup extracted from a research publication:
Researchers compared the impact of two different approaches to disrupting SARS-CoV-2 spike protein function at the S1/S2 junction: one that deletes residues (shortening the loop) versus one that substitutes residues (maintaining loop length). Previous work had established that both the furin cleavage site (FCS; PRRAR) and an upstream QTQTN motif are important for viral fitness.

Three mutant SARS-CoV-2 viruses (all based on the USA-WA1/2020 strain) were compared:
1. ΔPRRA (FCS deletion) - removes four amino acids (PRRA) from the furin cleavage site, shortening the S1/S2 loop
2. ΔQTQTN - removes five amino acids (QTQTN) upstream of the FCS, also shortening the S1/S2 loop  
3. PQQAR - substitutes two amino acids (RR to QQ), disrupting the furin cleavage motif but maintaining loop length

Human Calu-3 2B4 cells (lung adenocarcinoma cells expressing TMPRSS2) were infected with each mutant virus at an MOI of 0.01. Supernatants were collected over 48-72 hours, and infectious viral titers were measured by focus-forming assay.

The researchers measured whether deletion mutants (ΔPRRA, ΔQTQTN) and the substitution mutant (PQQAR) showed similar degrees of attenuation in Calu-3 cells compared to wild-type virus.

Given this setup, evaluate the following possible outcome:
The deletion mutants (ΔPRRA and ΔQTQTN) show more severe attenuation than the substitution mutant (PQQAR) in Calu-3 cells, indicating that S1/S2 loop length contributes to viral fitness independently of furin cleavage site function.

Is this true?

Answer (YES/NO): NO